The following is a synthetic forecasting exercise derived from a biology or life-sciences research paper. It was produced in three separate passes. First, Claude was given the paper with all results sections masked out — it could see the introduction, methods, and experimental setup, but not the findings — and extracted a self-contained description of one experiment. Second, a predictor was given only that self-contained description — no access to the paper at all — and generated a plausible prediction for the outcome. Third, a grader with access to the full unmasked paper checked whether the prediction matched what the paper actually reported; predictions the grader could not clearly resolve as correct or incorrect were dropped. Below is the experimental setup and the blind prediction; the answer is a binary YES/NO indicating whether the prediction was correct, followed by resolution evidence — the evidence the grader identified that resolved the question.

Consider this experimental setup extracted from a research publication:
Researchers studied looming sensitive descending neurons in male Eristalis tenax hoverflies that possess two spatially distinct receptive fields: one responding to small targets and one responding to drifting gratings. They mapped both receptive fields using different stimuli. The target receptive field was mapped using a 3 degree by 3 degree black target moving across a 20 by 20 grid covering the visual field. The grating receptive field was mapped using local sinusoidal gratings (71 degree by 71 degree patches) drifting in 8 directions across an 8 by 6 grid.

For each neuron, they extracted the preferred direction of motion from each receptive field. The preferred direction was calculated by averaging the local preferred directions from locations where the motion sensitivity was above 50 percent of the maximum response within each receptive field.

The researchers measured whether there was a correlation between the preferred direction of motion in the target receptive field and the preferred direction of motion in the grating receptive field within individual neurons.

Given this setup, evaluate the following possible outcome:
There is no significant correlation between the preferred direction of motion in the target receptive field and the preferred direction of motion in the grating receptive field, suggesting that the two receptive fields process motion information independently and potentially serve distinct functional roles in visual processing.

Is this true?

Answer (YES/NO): YES